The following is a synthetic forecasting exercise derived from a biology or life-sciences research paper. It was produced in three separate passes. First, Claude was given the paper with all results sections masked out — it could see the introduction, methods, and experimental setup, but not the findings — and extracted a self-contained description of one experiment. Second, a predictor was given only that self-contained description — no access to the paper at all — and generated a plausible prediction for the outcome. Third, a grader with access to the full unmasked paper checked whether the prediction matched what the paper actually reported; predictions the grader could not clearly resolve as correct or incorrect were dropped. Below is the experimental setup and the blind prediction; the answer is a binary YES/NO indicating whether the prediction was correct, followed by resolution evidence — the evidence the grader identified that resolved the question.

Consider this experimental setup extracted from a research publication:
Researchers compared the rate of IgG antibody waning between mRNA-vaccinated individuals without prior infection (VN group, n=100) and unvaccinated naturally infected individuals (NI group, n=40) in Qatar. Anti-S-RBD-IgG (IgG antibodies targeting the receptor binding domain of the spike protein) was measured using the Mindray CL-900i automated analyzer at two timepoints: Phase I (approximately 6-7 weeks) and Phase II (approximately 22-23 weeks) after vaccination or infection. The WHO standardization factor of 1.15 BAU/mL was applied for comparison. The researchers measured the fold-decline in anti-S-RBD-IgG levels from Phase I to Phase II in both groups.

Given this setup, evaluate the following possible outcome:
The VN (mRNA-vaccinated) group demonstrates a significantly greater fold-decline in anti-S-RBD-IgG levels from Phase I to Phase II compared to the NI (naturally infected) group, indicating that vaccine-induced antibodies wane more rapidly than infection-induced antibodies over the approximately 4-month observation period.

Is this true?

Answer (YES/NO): YES